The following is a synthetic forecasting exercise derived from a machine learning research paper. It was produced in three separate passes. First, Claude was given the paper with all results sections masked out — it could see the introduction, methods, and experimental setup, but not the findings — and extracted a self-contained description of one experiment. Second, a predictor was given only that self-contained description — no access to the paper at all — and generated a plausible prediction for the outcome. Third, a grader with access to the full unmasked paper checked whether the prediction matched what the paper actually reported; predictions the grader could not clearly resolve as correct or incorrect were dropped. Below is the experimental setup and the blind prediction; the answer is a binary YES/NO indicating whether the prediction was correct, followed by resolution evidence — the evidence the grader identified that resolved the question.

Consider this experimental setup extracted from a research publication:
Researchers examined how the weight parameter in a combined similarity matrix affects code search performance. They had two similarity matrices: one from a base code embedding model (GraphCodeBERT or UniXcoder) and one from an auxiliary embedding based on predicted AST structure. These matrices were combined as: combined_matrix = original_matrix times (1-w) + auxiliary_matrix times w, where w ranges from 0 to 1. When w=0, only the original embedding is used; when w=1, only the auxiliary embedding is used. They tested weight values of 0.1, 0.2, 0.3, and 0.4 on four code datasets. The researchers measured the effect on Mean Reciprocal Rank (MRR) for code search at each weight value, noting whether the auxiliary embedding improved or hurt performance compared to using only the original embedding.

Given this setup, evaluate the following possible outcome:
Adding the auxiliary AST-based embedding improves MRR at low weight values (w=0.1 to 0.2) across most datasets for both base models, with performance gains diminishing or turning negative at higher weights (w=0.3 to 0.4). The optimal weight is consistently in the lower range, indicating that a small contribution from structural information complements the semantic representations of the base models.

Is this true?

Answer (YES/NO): NO